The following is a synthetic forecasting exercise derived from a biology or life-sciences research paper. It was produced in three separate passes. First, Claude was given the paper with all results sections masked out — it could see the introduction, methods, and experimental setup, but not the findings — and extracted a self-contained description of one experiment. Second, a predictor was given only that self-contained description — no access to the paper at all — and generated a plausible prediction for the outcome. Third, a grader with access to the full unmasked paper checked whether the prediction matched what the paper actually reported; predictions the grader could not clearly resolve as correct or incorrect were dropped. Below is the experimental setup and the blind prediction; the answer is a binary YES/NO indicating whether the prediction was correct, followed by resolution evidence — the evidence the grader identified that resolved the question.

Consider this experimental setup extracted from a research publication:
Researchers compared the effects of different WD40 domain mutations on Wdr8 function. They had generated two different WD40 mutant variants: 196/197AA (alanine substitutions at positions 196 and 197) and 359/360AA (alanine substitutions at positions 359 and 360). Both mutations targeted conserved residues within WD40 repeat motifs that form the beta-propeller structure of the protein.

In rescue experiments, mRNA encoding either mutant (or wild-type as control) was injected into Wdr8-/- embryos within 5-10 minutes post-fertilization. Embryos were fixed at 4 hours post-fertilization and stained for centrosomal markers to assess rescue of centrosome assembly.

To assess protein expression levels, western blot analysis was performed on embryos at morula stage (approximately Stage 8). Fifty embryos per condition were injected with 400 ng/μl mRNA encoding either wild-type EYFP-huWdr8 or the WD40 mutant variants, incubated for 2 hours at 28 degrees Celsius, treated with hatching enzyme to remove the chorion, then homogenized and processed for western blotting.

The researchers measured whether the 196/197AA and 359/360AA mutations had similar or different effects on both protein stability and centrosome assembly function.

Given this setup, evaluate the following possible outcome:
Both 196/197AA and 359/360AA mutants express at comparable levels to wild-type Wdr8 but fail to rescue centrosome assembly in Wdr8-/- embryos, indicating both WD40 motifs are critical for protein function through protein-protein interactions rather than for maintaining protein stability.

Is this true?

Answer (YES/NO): YES